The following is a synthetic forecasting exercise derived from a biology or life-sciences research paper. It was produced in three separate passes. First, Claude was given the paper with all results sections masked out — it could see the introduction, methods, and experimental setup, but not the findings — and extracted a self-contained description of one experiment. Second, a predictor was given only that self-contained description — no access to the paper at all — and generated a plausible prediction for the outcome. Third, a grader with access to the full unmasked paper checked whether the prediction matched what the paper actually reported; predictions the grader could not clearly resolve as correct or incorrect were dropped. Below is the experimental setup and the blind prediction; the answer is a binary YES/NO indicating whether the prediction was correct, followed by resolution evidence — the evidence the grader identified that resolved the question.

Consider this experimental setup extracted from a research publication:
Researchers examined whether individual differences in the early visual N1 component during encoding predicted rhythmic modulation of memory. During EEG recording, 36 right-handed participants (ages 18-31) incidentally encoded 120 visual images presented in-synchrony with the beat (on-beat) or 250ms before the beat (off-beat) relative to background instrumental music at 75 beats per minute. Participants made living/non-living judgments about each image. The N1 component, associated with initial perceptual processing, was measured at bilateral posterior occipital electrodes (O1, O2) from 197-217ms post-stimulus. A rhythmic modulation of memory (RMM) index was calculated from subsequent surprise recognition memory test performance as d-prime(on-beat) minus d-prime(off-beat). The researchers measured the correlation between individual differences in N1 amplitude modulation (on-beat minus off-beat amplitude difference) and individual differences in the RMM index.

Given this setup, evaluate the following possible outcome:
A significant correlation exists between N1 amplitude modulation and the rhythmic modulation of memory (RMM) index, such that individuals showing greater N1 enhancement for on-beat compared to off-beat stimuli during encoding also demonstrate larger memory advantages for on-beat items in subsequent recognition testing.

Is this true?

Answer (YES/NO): NO